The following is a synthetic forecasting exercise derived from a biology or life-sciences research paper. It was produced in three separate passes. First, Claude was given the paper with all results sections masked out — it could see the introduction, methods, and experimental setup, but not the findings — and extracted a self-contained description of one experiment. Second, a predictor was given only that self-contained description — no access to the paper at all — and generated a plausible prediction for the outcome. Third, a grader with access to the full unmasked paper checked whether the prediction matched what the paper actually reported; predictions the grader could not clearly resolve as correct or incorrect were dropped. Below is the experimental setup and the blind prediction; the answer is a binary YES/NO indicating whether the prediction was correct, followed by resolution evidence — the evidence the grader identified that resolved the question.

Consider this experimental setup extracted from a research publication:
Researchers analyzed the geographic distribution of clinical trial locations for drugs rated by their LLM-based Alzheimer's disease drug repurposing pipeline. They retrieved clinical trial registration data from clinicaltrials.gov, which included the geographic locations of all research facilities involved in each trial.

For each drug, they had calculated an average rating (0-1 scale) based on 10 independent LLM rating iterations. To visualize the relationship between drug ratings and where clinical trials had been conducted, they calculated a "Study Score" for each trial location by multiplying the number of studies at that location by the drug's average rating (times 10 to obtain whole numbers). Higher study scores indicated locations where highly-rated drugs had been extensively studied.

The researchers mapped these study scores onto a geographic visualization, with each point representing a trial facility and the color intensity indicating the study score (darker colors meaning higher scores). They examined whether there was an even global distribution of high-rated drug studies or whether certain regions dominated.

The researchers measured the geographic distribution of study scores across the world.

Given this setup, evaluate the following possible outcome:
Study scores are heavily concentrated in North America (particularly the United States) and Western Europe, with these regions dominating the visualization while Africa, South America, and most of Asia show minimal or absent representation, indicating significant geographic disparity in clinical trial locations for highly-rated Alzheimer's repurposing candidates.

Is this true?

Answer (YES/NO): YES